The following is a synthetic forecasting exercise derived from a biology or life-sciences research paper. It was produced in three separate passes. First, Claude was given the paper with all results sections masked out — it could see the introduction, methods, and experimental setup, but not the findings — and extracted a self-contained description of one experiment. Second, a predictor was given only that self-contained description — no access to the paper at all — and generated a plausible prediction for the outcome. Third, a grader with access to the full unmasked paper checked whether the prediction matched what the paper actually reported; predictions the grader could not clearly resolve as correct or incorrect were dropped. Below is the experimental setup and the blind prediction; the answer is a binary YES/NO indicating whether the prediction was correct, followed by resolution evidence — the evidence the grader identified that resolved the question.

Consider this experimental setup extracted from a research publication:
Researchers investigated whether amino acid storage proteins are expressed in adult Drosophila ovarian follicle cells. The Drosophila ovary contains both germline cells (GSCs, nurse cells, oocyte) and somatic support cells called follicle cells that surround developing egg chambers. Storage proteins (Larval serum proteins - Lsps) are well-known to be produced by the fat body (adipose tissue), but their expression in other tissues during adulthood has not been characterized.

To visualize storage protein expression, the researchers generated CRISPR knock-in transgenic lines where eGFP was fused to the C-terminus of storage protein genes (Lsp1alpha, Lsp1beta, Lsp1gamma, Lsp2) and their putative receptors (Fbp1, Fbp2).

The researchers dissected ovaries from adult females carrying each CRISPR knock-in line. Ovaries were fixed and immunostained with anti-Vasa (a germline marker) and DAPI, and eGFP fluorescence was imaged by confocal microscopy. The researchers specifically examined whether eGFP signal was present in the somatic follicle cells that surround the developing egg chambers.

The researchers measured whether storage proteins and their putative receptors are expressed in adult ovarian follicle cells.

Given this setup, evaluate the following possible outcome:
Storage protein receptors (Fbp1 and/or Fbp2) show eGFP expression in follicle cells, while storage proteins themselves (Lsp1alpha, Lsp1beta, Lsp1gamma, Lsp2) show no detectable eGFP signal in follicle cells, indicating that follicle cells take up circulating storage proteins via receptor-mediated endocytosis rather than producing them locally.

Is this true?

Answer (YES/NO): YES